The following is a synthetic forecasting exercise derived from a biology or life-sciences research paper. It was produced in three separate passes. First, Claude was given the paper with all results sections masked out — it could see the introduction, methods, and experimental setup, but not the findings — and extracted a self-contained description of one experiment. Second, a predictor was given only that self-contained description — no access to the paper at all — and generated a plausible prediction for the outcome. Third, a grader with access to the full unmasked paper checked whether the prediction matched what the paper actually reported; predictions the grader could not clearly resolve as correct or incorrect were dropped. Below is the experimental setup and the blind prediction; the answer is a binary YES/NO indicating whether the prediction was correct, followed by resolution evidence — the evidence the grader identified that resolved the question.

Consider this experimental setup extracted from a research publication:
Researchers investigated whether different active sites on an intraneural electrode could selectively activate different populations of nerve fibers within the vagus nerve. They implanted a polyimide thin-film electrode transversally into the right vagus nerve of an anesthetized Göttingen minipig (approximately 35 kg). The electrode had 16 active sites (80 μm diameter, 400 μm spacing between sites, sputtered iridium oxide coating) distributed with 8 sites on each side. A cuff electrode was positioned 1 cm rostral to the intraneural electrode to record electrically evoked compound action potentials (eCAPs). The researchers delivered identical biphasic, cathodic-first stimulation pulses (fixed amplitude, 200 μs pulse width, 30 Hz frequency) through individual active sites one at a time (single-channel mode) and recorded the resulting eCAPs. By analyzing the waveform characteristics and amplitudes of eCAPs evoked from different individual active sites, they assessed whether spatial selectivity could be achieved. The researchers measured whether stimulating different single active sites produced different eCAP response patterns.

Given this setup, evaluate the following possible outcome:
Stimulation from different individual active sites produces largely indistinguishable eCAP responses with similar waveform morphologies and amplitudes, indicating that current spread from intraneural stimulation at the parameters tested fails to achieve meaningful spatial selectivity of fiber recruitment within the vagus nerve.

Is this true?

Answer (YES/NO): NO